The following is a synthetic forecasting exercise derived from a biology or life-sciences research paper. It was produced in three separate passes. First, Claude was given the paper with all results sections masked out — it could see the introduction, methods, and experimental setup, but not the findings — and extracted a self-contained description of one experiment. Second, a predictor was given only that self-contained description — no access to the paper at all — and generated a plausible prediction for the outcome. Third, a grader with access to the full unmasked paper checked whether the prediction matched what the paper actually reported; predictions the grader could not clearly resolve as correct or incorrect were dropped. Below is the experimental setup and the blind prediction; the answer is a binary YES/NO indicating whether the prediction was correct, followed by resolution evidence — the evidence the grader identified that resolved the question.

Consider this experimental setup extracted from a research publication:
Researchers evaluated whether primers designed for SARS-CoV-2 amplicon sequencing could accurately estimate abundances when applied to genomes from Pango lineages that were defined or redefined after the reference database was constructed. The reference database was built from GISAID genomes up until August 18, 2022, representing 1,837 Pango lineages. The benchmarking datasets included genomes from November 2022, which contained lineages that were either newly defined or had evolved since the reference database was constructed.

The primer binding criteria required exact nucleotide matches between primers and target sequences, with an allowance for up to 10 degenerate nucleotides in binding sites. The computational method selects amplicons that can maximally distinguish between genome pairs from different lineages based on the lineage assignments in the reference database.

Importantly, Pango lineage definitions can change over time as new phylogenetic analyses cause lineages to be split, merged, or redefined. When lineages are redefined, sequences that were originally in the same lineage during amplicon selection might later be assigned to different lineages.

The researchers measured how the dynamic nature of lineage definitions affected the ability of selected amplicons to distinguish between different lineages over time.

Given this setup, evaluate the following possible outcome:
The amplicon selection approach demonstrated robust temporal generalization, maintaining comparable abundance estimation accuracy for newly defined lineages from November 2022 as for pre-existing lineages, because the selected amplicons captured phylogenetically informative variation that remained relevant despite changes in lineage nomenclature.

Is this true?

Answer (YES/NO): NO